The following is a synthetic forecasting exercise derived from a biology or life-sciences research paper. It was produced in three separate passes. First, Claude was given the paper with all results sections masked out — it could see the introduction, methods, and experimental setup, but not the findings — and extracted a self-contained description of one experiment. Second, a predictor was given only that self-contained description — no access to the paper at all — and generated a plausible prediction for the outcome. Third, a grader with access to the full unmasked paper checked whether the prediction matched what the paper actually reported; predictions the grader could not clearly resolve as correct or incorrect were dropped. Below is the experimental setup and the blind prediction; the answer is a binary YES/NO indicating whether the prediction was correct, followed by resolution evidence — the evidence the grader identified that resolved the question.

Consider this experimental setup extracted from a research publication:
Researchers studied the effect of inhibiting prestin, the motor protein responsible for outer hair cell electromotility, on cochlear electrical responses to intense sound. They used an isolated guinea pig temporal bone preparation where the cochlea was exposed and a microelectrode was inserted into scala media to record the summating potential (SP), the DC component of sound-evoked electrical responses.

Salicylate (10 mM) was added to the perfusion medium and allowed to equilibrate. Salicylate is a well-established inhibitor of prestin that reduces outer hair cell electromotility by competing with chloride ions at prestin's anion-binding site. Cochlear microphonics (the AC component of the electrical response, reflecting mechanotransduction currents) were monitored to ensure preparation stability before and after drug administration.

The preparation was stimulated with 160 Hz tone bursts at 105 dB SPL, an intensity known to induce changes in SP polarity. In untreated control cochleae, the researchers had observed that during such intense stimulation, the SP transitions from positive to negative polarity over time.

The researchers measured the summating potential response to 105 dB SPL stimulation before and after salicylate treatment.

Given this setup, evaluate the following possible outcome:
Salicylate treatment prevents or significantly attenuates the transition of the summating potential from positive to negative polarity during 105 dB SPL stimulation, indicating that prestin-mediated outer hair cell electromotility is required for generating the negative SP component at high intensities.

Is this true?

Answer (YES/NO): NO